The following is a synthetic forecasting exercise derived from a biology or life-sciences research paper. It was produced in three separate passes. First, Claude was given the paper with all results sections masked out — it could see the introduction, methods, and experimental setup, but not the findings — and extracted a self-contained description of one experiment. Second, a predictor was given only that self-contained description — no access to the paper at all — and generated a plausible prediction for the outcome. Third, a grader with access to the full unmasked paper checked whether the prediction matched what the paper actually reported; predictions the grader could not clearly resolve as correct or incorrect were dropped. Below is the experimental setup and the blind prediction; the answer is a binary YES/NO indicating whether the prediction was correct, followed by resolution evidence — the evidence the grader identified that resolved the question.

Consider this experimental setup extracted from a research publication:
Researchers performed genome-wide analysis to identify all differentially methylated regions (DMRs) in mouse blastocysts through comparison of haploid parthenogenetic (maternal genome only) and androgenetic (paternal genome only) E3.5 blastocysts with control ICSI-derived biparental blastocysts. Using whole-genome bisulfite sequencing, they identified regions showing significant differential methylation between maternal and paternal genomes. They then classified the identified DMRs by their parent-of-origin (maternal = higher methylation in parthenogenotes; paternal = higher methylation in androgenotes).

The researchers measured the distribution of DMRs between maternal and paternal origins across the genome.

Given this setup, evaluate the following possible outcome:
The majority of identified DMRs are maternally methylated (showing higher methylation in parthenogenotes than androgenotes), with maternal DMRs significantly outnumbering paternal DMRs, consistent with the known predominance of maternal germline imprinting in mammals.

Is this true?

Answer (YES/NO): YES